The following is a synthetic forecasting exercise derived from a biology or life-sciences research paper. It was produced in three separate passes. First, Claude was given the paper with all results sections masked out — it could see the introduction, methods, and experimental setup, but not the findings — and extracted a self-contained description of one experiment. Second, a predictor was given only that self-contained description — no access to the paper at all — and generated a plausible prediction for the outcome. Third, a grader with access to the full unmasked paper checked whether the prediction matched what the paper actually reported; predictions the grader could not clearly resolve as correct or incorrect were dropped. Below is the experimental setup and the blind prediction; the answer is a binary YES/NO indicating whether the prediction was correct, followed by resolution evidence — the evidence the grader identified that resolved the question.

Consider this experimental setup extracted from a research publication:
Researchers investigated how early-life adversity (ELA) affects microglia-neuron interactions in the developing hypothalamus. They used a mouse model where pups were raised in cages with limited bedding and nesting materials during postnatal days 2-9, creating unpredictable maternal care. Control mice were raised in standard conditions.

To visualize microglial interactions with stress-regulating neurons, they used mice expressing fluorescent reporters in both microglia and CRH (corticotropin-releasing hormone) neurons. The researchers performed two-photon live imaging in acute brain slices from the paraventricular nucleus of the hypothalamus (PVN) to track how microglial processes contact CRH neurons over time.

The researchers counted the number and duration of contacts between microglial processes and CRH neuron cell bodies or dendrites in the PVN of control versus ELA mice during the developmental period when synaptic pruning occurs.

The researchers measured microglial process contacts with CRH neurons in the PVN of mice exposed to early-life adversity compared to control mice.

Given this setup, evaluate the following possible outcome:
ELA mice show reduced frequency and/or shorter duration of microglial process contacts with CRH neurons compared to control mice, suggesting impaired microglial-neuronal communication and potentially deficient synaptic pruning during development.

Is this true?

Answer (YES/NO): YES